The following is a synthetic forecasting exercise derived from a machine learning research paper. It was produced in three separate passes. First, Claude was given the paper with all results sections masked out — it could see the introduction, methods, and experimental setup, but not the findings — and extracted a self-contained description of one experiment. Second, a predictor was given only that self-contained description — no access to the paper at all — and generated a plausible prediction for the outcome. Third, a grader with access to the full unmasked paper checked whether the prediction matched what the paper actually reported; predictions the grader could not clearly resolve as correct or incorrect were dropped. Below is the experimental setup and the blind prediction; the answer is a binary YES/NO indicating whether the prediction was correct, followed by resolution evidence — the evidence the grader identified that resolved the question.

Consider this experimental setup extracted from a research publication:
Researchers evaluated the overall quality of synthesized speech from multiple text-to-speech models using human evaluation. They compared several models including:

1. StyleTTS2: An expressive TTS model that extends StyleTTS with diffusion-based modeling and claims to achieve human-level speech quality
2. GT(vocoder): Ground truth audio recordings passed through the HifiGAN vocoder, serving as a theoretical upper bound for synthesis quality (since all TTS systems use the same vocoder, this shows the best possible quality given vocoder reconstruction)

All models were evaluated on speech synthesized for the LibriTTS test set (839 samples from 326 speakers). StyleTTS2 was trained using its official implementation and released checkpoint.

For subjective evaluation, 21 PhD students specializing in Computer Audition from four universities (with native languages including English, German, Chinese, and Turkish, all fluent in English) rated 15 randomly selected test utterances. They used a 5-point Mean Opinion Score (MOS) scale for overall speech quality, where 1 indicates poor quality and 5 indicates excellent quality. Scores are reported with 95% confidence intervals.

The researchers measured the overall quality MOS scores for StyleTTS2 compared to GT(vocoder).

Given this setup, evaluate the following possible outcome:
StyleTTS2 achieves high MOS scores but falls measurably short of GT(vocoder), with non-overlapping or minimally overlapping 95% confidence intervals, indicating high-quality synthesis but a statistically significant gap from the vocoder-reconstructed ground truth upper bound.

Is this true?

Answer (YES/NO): YES